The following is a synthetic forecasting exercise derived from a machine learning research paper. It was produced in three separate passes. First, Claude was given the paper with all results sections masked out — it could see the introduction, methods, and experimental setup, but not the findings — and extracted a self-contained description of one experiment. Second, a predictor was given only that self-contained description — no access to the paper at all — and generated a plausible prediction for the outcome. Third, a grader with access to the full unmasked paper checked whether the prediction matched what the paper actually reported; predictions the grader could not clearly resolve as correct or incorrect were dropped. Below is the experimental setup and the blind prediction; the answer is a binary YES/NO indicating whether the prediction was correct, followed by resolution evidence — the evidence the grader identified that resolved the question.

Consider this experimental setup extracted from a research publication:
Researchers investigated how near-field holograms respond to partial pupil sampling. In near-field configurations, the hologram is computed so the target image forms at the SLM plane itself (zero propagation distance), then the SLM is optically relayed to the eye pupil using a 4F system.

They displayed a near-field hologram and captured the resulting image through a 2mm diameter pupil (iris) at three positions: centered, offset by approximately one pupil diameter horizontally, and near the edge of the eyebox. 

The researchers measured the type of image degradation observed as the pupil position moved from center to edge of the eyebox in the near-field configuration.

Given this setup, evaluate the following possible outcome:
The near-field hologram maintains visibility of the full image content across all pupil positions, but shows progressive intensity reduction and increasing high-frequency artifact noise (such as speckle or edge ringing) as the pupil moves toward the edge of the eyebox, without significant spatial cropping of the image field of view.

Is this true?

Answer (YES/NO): NO